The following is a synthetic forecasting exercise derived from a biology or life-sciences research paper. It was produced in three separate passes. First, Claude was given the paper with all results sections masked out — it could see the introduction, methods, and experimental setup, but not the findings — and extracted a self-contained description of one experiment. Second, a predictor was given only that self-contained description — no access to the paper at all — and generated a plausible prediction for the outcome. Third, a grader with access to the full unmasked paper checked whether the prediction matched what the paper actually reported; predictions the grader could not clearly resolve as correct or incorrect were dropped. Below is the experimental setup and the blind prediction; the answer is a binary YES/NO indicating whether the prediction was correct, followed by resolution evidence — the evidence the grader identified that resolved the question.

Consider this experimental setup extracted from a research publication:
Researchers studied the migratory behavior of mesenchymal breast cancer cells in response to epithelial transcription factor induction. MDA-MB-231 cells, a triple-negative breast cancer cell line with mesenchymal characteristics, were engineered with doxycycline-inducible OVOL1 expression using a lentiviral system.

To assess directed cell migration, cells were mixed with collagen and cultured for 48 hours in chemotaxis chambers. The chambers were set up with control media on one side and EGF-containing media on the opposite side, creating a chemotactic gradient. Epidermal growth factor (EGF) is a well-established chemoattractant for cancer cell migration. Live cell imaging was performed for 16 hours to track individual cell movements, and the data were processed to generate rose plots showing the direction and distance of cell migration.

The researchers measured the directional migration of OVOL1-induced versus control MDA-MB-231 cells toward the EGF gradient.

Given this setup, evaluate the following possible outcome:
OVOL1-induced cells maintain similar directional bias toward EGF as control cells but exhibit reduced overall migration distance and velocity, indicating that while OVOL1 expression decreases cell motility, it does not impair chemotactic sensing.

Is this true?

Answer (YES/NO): NO